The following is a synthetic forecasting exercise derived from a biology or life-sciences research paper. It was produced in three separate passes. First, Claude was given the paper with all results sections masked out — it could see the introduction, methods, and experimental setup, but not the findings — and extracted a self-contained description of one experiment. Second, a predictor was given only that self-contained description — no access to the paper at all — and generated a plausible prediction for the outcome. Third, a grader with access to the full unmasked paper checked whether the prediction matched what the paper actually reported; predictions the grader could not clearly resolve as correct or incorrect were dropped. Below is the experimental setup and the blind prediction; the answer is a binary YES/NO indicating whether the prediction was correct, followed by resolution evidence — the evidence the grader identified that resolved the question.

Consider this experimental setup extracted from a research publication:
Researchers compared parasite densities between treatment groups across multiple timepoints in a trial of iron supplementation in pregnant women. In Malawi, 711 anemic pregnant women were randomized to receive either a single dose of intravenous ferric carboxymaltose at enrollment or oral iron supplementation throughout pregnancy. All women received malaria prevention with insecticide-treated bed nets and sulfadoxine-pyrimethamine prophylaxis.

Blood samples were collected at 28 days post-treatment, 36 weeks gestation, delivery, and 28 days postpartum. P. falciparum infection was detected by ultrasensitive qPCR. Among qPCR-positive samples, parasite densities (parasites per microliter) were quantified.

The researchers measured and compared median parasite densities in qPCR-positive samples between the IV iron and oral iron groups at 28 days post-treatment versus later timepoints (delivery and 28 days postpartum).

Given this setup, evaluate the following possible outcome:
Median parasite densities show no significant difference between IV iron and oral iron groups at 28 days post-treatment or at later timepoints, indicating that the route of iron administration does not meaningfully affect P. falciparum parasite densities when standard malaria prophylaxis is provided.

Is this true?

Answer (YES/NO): NO